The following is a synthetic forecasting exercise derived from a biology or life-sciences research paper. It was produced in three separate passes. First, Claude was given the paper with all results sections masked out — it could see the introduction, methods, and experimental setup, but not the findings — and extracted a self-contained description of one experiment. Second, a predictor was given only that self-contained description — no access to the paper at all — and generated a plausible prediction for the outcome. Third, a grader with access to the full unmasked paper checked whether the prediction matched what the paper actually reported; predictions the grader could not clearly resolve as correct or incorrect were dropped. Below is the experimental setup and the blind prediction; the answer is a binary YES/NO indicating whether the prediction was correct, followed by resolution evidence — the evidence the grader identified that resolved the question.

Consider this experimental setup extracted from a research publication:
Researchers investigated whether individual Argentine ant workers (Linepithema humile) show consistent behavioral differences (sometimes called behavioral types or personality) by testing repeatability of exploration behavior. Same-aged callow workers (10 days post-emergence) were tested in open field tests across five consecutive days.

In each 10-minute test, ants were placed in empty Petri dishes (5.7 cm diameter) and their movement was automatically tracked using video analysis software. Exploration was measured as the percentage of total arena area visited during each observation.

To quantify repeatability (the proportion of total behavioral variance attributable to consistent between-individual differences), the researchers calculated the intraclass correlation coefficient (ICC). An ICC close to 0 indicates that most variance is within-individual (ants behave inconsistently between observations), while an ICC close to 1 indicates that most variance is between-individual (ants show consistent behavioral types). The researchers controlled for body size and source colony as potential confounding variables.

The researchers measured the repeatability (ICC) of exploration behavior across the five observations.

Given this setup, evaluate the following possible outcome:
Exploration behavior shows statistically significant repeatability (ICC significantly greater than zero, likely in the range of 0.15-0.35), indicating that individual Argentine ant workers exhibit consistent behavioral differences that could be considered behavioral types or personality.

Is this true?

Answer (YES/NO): NO